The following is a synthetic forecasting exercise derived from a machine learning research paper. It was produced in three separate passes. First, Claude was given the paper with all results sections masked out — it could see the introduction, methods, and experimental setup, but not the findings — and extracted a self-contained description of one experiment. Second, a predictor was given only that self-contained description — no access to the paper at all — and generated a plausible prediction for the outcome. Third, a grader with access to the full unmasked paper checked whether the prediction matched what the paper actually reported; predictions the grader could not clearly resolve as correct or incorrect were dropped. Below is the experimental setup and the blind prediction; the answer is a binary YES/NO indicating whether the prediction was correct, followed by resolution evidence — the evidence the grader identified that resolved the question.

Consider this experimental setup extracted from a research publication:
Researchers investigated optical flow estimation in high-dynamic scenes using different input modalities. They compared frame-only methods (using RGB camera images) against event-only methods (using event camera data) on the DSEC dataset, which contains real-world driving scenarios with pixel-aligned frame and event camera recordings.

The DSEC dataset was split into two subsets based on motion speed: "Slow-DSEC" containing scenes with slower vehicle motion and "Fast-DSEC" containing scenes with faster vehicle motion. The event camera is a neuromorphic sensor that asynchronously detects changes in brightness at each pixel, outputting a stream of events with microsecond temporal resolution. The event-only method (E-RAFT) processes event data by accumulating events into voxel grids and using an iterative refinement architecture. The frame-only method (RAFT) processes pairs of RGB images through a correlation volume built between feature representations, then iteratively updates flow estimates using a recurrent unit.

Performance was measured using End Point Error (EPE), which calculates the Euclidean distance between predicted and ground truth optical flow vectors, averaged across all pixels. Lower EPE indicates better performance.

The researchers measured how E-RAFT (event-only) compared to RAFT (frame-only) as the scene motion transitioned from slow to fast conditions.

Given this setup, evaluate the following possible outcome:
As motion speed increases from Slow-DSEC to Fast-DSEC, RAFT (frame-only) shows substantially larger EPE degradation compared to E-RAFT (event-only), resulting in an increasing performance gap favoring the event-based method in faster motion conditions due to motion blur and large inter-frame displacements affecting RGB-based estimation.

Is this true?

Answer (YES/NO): YES